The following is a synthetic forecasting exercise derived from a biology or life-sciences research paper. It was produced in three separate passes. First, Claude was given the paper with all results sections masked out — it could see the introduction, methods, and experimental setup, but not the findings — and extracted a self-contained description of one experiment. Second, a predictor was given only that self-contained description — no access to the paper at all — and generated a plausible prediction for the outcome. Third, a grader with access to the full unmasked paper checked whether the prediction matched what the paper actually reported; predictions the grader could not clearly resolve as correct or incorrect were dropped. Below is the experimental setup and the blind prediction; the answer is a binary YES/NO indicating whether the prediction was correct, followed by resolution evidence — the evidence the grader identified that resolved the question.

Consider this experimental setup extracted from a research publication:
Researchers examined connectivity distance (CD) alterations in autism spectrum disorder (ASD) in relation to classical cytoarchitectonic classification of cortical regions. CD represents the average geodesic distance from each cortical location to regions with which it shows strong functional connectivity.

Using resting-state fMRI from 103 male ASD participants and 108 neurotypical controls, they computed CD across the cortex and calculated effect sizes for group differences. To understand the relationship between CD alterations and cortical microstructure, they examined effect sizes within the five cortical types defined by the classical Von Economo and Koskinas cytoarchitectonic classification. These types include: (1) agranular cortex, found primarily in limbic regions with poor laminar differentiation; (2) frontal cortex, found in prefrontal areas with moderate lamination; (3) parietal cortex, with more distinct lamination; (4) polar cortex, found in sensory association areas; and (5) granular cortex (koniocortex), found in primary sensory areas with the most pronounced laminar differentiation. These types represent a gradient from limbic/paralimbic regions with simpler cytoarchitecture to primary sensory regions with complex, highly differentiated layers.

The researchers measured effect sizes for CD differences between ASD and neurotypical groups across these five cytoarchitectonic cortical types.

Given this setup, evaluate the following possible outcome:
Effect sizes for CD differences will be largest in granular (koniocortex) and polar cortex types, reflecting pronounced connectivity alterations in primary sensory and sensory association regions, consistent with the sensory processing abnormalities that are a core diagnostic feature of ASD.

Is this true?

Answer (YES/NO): NO